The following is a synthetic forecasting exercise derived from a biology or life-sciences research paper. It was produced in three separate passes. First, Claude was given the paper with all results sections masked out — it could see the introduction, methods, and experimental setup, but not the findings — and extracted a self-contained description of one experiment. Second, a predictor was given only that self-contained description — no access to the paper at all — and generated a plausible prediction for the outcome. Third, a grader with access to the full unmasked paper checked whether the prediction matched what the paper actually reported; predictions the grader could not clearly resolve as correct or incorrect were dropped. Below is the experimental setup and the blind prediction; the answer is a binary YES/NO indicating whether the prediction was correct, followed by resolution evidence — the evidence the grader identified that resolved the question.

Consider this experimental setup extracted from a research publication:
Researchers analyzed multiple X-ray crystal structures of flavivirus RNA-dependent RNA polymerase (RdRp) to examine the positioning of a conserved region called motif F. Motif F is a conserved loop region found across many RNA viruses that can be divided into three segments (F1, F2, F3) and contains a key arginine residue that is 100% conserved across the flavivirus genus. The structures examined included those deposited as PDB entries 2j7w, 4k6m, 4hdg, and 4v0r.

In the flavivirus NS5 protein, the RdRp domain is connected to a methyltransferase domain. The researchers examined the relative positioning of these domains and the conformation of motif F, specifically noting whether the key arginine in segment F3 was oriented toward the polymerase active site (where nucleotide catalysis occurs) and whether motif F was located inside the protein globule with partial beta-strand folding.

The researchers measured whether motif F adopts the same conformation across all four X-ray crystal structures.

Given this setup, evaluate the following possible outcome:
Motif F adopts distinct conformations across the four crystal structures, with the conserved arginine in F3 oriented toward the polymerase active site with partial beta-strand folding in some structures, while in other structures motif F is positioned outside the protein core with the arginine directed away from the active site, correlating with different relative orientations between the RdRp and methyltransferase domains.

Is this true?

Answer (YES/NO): YES